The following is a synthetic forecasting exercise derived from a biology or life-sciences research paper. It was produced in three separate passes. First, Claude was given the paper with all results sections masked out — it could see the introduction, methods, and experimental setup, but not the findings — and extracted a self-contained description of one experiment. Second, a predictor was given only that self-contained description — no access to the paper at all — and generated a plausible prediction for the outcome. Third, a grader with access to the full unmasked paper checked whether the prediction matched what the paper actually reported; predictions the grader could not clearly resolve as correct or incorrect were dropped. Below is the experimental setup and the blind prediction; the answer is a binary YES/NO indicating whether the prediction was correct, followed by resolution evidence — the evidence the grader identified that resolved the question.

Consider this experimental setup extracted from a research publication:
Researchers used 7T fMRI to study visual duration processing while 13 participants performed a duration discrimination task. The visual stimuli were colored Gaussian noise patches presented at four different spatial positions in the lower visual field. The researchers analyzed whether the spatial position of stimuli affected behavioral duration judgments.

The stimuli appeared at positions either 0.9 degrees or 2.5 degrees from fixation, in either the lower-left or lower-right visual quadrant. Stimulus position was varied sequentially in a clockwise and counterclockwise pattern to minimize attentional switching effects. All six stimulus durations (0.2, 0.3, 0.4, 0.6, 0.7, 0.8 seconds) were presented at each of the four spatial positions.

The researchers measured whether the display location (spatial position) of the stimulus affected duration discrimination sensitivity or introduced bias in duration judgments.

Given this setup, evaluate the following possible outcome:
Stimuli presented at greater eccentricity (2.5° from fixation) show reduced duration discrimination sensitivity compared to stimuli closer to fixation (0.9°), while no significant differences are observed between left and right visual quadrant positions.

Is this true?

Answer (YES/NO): NO